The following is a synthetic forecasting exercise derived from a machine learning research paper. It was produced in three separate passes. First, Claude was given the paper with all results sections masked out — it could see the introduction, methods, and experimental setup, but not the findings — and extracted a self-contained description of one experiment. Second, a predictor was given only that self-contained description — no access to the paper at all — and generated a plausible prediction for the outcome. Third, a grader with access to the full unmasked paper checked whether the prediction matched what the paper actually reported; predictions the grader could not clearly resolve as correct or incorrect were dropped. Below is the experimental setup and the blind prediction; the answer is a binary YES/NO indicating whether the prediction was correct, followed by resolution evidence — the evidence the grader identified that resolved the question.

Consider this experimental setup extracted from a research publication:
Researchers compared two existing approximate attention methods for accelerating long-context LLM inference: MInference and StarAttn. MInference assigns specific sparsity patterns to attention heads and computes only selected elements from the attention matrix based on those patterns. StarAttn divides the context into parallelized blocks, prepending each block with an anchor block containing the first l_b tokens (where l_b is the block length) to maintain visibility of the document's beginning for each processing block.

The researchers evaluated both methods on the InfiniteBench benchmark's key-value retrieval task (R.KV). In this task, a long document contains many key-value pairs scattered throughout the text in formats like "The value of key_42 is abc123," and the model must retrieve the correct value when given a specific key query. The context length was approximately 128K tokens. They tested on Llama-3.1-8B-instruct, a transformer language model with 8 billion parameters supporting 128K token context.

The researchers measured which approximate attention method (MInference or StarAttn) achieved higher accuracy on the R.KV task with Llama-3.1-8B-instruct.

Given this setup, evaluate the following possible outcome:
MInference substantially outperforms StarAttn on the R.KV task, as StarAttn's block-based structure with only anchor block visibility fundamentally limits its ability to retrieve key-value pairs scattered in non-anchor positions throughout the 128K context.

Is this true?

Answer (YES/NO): NO